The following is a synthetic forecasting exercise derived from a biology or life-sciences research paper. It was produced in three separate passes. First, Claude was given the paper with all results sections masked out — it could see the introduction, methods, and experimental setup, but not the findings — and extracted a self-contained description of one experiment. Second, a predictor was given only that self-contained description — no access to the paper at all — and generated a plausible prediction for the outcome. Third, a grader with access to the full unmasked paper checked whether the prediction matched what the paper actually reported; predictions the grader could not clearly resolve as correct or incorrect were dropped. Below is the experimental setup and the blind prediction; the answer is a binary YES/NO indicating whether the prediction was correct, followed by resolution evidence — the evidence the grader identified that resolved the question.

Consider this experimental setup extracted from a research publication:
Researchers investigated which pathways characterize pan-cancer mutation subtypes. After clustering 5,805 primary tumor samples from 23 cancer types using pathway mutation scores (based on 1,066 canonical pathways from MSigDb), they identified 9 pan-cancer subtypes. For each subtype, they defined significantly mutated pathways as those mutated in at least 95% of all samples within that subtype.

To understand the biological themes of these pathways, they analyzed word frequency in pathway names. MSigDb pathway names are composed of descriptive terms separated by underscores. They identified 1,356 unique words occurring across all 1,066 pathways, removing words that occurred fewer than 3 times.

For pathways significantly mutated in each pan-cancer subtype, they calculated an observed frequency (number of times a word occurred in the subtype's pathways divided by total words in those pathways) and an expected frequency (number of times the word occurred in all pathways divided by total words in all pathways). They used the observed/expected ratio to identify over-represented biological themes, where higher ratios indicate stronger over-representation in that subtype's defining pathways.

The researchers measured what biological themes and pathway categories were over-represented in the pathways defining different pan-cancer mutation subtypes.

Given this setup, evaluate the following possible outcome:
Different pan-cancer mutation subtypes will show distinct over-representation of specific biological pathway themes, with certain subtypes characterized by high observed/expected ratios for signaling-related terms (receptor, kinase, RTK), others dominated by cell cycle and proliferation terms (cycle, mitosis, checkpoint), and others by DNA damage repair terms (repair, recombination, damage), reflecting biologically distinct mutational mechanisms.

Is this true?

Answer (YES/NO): NO